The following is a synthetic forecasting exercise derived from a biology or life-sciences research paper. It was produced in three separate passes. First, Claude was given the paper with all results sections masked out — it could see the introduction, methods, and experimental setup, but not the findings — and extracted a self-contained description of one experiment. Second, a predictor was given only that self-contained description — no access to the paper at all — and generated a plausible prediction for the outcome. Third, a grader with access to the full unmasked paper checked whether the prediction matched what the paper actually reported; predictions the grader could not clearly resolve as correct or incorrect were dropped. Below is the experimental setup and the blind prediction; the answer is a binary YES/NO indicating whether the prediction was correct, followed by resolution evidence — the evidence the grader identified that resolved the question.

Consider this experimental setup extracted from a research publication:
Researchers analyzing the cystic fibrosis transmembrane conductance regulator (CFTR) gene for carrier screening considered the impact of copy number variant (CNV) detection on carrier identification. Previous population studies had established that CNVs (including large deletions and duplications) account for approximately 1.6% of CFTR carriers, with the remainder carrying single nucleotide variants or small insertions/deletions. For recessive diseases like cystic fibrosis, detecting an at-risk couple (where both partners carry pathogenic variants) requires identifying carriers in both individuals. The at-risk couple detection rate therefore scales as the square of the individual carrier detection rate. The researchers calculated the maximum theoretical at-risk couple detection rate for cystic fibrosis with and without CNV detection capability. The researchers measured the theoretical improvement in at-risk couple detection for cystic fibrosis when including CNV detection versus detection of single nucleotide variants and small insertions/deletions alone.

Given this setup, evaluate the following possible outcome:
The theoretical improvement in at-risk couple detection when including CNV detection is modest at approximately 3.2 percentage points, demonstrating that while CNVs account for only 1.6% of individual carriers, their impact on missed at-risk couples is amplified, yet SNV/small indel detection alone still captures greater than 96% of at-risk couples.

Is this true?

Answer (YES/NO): YES